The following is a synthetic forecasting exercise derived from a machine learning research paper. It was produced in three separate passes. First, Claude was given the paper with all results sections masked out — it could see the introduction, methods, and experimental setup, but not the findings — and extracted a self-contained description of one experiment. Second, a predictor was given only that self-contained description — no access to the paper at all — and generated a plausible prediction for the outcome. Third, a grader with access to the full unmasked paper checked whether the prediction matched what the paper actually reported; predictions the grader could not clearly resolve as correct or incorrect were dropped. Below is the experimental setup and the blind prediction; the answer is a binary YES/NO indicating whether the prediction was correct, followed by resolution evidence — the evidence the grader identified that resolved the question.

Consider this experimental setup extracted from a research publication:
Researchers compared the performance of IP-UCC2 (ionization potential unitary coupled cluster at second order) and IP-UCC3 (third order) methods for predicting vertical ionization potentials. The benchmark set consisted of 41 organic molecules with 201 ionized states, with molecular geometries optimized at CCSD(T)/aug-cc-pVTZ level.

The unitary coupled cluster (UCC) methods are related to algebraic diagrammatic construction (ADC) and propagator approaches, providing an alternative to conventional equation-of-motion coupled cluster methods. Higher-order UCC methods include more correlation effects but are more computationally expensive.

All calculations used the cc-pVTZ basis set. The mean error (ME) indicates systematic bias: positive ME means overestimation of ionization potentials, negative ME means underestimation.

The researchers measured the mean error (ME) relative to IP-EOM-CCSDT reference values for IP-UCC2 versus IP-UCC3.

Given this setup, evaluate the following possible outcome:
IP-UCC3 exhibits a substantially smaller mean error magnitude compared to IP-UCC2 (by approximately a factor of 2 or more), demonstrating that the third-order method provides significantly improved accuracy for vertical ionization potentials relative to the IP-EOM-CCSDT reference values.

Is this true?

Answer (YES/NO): YES